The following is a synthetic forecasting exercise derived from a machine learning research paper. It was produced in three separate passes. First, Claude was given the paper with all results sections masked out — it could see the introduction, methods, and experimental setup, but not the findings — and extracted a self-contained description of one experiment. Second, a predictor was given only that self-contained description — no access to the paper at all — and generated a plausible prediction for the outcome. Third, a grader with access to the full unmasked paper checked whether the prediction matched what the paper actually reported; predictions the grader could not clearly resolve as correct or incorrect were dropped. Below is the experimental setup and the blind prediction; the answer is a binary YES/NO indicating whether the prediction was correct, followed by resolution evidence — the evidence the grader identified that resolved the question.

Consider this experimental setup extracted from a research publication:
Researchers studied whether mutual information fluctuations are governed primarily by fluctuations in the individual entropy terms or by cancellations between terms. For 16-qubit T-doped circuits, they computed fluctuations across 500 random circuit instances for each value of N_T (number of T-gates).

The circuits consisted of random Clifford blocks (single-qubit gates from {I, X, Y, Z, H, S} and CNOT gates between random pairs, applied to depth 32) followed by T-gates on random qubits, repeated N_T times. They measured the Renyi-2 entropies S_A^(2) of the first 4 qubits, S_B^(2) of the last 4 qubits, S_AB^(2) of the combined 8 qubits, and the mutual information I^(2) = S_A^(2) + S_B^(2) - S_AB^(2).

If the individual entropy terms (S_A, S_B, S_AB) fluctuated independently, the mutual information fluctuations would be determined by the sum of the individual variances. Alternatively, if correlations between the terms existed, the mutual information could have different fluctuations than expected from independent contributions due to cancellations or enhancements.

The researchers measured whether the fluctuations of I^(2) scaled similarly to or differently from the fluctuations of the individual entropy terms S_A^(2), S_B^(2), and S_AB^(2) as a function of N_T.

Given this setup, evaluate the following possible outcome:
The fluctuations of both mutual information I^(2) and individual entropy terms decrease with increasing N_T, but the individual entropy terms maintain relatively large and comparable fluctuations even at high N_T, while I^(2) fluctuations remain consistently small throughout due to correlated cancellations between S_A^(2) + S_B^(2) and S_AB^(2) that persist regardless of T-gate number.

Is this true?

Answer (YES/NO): NO